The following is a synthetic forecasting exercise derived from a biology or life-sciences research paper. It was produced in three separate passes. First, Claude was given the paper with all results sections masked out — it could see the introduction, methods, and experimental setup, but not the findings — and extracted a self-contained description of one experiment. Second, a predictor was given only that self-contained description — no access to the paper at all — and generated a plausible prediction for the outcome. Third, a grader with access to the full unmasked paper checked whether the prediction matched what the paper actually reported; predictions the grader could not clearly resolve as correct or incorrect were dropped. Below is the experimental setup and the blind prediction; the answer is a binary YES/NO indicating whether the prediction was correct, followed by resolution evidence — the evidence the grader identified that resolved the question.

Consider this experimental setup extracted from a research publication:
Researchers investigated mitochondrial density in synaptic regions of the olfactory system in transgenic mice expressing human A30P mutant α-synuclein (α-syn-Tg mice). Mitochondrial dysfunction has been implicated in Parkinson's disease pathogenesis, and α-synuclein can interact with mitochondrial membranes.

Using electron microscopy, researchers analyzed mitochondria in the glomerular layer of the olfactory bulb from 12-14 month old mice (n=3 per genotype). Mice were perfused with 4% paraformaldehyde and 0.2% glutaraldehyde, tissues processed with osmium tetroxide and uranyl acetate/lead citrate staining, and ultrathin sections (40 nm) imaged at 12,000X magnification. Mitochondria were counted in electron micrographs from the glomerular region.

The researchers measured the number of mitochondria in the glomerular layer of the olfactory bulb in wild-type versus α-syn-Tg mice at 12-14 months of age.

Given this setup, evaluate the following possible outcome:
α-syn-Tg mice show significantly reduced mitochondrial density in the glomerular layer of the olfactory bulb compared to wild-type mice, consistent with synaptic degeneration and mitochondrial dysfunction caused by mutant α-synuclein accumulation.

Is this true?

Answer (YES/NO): NO